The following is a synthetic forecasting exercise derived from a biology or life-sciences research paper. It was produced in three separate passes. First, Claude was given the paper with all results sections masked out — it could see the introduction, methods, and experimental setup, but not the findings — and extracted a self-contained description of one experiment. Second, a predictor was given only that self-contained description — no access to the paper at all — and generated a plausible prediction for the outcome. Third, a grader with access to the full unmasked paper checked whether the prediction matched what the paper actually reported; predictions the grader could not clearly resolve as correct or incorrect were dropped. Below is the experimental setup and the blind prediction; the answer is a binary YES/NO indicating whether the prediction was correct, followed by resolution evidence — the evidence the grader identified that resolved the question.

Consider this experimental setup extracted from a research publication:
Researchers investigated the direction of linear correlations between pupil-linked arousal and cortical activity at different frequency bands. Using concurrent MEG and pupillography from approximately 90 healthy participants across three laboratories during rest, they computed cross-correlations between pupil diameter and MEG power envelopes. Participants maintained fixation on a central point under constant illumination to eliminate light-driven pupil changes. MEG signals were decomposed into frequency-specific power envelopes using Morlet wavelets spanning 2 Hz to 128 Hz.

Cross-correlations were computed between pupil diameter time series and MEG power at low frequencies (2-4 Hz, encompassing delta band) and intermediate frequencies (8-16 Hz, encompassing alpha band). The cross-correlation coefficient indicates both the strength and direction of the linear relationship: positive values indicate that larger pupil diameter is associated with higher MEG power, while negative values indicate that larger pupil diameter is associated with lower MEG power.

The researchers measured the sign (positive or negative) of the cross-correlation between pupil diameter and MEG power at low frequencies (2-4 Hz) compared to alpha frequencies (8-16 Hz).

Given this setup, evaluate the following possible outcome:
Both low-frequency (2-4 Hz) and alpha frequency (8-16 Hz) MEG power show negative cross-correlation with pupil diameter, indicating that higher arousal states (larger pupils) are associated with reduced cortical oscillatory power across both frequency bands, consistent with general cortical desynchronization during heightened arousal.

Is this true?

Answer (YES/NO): NO